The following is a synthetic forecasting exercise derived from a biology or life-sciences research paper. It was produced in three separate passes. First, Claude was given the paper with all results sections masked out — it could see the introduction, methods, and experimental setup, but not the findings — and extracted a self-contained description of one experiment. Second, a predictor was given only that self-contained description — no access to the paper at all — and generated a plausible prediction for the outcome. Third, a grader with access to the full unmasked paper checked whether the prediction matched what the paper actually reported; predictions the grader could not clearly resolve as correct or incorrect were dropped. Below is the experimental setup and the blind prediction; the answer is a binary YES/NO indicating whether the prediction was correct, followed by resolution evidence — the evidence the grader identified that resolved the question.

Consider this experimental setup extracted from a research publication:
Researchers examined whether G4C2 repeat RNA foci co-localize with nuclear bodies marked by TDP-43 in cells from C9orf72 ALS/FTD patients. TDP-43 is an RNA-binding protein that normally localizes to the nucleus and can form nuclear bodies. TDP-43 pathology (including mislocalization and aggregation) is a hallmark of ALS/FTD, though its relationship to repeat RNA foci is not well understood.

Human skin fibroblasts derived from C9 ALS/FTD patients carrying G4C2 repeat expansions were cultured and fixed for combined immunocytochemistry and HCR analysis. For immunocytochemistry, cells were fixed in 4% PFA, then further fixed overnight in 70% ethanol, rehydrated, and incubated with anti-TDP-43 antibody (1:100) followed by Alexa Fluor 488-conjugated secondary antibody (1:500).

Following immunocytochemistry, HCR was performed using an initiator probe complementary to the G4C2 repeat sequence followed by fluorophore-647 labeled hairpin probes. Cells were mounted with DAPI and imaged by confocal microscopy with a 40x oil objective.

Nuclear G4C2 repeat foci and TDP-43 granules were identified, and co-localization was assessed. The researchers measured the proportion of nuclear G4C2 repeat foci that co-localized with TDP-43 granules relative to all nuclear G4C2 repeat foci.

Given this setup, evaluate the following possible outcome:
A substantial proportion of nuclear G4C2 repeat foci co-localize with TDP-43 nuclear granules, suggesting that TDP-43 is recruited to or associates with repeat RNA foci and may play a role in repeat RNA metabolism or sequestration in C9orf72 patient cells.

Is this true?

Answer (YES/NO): NO